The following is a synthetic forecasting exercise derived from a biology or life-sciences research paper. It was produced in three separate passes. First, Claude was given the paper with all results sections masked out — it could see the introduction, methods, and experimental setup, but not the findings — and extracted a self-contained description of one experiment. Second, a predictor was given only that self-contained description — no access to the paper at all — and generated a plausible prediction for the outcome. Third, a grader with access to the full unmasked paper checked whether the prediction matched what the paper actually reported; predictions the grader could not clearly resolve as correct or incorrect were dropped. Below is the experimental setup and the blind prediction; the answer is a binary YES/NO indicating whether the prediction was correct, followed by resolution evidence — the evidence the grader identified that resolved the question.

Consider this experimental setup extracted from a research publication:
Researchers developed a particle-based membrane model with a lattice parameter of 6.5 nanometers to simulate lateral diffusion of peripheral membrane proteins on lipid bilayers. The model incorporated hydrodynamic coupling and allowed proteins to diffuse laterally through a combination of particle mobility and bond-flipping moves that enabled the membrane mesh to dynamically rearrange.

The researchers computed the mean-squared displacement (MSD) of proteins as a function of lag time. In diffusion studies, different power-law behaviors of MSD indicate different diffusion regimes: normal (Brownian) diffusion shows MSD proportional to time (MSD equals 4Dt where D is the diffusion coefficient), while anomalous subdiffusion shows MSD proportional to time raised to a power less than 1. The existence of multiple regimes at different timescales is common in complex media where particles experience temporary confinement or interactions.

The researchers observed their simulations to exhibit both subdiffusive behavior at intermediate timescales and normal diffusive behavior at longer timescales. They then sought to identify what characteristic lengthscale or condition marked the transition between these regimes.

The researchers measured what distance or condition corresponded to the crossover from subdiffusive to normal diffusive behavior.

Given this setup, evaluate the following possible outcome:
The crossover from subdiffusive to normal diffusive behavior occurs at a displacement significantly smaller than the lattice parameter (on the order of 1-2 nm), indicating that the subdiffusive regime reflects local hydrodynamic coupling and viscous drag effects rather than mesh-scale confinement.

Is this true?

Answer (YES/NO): NO